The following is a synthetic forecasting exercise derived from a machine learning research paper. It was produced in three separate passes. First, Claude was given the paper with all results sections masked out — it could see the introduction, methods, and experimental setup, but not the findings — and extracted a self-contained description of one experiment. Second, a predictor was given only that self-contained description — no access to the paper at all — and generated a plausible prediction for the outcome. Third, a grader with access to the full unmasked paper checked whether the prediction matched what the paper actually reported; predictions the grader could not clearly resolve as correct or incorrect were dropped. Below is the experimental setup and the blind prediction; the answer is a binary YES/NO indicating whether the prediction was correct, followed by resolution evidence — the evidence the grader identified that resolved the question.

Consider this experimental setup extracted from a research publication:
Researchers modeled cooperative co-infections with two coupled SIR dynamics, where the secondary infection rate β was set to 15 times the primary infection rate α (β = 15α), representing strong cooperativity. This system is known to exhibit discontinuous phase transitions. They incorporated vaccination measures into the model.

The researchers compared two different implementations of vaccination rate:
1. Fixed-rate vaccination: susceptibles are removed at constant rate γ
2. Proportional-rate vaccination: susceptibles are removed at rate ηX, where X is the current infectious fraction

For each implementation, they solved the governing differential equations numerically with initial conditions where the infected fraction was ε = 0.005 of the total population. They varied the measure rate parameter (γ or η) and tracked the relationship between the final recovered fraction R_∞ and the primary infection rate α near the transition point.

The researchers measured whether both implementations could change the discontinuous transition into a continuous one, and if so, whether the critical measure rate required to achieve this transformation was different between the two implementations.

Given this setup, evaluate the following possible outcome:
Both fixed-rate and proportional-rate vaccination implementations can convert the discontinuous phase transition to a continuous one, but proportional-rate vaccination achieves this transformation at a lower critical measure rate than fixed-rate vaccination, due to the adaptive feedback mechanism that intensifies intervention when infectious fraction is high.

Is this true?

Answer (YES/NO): NO